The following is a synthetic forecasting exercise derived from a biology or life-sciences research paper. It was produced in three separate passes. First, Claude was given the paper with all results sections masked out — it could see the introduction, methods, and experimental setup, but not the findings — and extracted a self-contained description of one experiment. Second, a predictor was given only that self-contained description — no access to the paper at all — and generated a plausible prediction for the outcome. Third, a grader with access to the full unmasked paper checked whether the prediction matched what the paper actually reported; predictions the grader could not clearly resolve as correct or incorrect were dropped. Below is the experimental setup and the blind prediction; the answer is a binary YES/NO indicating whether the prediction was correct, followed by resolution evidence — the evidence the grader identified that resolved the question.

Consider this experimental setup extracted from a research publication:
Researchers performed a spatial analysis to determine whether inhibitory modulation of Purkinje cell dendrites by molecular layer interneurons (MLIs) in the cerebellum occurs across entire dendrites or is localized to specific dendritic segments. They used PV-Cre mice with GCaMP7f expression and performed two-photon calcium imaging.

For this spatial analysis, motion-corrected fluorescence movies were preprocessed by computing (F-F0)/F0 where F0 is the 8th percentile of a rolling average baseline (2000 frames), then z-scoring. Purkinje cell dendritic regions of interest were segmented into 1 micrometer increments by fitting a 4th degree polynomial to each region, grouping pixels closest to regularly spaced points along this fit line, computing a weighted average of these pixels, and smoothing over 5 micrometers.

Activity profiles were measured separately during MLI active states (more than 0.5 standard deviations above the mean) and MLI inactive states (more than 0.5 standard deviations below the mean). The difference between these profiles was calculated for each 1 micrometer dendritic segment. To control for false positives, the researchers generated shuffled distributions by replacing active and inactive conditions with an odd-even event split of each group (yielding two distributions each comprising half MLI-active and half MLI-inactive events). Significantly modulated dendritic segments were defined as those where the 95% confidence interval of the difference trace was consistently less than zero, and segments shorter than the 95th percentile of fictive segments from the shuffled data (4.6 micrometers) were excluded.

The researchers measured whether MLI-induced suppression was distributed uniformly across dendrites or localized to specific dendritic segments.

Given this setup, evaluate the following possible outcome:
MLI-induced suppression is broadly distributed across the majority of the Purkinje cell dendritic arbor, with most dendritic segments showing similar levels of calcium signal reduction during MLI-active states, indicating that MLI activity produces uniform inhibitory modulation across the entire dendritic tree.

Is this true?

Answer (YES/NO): NO